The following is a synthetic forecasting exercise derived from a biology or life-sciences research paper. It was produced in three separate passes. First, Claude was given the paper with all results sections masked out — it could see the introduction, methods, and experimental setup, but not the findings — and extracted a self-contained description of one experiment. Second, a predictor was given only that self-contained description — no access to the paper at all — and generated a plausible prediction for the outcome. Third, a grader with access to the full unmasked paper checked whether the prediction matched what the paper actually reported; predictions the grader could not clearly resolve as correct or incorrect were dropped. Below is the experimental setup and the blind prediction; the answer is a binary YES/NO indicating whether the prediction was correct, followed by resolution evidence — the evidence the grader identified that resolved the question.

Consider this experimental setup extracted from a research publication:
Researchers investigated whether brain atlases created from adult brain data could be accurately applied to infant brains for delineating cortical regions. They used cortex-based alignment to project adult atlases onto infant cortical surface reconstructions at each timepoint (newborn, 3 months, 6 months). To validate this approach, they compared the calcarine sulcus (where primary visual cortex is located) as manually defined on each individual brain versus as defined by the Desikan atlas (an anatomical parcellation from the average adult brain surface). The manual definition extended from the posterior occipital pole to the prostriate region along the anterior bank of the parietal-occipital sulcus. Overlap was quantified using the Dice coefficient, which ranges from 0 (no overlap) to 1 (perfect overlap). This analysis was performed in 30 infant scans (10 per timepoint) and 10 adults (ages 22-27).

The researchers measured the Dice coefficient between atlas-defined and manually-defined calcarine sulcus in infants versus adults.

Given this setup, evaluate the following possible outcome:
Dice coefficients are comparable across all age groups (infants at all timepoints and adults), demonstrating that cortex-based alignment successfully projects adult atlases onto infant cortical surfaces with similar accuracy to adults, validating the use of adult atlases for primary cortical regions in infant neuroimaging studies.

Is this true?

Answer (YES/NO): YES